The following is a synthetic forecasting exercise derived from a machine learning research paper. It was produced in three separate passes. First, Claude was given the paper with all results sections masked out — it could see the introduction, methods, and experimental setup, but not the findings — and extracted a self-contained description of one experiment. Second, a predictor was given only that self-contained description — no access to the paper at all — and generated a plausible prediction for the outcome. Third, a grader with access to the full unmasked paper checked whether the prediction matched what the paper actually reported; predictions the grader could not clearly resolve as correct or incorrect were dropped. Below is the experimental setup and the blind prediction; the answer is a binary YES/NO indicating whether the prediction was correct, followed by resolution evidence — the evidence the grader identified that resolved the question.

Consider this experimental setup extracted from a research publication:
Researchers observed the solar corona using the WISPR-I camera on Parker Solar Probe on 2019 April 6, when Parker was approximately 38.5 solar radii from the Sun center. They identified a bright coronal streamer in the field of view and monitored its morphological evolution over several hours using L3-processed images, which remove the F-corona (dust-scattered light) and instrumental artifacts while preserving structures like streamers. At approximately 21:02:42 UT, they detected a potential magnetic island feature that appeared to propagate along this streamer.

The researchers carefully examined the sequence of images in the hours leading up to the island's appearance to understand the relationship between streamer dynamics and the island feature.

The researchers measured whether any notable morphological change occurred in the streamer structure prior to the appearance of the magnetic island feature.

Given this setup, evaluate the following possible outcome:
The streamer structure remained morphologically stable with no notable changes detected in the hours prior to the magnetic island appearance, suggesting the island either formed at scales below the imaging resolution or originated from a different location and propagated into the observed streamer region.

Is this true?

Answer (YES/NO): NO